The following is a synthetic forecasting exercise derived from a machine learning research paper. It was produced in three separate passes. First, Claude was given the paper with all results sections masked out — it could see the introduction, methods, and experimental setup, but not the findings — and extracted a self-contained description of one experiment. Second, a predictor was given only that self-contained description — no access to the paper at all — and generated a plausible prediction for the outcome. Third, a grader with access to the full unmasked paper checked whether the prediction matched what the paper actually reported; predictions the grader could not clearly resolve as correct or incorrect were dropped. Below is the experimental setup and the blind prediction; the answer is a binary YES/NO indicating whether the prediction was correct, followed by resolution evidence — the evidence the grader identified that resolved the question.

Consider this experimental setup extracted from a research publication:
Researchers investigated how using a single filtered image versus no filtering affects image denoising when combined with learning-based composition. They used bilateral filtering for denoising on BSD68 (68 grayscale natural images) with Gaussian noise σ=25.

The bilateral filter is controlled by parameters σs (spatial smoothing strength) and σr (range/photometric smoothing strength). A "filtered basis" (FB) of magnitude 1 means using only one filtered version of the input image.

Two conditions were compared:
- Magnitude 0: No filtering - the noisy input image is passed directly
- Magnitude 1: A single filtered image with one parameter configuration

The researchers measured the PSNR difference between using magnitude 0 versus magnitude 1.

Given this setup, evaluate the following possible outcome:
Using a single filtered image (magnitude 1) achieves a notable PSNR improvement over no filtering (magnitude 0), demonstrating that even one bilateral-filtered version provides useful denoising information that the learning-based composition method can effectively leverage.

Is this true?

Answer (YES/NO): YES